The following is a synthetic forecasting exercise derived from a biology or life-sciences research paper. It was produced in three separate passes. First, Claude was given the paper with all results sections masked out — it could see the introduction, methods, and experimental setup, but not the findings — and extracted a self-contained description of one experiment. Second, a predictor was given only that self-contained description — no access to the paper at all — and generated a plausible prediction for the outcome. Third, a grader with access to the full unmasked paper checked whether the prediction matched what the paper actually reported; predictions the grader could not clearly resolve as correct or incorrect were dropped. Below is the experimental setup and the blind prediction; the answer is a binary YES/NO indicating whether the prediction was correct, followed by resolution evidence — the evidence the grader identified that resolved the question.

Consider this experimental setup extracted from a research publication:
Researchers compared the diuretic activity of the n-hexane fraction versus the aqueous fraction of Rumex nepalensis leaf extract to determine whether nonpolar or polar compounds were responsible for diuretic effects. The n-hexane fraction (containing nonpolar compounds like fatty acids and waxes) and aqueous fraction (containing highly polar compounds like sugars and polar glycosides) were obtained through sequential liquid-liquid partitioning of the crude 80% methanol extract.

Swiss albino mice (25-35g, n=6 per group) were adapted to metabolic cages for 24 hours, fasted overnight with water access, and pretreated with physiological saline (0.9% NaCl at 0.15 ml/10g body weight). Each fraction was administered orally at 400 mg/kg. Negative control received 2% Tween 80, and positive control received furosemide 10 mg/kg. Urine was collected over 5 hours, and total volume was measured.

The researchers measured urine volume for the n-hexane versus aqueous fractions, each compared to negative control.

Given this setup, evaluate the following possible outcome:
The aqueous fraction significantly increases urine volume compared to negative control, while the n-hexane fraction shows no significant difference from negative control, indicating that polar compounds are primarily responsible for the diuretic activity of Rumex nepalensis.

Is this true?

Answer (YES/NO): YES